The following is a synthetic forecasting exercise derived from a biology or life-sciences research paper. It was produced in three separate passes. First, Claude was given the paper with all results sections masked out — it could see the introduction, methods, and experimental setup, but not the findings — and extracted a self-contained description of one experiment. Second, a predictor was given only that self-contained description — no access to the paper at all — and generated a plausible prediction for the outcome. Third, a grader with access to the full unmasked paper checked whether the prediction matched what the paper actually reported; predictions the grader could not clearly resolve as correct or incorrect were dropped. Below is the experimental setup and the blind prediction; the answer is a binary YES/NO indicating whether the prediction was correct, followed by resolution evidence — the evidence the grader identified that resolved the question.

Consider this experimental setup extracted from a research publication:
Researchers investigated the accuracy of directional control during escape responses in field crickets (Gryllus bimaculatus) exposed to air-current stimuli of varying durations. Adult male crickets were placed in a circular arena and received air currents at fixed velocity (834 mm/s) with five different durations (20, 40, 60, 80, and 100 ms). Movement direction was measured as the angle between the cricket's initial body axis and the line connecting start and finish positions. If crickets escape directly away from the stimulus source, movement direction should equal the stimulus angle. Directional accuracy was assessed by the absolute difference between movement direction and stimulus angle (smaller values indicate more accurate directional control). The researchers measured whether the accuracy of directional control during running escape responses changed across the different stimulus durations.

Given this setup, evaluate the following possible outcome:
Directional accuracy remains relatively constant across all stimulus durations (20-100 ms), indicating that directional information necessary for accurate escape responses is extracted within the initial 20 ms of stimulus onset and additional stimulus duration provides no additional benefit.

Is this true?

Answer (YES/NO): NO